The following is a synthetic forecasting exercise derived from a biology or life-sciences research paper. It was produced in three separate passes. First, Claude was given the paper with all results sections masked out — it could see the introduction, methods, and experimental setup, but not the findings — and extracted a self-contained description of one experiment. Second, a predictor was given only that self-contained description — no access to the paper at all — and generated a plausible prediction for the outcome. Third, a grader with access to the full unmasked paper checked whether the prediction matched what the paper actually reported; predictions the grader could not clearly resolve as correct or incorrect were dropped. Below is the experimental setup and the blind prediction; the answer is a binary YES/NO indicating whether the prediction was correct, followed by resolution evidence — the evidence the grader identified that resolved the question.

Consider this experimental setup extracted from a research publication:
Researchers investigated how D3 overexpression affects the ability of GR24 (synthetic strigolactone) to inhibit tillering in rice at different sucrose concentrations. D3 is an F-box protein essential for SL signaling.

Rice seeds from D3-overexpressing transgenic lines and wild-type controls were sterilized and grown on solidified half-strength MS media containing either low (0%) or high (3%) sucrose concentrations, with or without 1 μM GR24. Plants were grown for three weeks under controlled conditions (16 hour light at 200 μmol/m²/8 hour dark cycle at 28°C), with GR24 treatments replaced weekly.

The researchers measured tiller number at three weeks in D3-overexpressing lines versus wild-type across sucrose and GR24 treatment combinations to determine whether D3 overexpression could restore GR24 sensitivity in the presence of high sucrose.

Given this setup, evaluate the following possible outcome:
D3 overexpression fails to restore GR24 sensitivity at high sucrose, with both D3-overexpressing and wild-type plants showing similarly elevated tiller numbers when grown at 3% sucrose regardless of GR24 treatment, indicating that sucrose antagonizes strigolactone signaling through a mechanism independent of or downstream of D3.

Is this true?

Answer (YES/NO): NO